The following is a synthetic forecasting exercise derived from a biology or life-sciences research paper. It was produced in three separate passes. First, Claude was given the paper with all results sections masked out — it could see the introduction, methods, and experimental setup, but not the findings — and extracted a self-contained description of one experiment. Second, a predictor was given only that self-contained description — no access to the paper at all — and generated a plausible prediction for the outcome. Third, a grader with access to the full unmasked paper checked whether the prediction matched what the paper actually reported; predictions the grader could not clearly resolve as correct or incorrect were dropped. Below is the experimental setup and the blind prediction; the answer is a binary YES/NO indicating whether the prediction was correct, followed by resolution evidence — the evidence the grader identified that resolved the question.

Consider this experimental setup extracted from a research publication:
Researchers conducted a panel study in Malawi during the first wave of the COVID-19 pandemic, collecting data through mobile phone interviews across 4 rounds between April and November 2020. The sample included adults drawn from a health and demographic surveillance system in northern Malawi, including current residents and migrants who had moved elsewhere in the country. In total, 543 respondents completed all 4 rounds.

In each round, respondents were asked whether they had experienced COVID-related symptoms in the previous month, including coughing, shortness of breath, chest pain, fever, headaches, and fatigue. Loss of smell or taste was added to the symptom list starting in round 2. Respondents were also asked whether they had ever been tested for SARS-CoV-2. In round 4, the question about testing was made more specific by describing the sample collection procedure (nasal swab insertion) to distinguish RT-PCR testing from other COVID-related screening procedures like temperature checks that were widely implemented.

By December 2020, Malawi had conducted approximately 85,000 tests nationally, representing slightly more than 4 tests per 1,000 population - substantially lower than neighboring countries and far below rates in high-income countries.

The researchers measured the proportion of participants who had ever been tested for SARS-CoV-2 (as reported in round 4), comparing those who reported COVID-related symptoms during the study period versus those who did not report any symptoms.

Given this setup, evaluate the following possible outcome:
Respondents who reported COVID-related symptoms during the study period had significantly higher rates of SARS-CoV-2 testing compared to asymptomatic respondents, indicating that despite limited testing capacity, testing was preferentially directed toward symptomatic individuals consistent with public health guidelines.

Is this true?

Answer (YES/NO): NO